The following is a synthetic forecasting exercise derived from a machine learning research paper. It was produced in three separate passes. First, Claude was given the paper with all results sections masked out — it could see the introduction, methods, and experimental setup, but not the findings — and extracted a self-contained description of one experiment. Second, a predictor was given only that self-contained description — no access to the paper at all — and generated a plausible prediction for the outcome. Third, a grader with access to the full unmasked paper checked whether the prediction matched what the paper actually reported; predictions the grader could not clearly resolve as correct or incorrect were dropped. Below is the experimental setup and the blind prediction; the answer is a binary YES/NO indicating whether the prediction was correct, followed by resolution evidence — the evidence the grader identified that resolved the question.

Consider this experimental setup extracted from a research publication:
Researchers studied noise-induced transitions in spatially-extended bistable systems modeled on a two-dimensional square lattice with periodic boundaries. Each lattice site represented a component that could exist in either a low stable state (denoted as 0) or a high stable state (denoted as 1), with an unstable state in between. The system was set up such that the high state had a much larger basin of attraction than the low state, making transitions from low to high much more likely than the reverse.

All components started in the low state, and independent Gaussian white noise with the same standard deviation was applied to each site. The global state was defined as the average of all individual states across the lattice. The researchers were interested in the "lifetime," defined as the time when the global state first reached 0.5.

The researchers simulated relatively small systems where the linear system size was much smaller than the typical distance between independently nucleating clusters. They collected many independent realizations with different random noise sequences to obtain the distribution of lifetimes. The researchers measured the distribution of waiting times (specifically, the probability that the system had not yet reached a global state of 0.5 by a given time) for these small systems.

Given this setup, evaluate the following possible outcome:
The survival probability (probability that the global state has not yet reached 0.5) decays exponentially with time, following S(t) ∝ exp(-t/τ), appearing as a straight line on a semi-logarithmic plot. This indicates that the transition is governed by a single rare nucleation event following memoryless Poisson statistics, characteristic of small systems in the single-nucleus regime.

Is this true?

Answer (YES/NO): NO